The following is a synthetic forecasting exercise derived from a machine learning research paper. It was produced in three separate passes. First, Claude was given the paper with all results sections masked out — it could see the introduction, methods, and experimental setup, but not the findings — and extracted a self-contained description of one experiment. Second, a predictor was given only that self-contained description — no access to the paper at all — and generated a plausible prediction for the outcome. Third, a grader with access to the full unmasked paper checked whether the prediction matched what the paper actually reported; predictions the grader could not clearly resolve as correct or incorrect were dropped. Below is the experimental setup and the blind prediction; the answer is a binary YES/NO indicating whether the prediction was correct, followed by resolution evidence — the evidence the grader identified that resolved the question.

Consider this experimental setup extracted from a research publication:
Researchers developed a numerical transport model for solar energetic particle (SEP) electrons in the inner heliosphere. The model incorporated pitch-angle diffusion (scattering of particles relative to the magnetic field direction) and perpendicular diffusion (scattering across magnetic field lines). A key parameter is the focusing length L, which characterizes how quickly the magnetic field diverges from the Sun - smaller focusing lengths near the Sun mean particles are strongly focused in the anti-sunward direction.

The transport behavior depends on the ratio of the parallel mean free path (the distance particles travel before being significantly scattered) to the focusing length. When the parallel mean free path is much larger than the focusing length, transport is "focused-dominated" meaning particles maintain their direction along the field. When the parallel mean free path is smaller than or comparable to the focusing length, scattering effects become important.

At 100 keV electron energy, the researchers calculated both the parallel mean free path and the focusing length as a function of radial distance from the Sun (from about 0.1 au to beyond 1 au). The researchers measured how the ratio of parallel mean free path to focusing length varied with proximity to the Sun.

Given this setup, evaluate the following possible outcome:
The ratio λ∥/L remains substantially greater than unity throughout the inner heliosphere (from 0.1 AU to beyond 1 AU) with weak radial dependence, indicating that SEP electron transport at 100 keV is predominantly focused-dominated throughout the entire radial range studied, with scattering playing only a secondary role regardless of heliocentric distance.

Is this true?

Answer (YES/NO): NO